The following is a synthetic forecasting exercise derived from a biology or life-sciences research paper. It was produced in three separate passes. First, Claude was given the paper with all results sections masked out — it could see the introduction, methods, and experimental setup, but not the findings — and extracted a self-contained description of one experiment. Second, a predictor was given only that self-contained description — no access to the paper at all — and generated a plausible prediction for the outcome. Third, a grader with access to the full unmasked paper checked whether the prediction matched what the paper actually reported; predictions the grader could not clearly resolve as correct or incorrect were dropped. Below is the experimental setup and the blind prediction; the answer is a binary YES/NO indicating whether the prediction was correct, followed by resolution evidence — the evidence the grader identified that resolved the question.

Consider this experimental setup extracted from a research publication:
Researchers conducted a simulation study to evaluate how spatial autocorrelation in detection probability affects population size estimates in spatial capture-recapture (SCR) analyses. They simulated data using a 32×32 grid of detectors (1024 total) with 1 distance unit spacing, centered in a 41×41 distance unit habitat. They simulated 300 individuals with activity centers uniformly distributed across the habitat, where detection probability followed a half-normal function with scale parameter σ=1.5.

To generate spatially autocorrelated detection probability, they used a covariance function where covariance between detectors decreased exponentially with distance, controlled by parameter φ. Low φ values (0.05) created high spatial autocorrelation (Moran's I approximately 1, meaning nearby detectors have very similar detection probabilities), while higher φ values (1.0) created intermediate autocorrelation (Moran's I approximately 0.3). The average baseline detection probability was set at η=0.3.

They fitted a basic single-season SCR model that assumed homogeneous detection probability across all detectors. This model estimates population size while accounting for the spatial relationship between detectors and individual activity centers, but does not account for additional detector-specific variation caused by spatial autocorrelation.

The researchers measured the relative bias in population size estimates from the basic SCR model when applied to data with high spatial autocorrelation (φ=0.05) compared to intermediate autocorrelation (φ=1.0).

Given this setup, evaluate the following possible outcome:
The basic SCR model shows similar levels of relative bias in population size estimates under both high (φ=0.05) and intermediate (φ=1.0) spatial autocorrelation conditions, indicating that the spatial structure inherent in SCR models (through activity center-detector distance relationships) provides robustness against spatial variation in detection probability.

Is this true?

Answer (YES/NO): NO